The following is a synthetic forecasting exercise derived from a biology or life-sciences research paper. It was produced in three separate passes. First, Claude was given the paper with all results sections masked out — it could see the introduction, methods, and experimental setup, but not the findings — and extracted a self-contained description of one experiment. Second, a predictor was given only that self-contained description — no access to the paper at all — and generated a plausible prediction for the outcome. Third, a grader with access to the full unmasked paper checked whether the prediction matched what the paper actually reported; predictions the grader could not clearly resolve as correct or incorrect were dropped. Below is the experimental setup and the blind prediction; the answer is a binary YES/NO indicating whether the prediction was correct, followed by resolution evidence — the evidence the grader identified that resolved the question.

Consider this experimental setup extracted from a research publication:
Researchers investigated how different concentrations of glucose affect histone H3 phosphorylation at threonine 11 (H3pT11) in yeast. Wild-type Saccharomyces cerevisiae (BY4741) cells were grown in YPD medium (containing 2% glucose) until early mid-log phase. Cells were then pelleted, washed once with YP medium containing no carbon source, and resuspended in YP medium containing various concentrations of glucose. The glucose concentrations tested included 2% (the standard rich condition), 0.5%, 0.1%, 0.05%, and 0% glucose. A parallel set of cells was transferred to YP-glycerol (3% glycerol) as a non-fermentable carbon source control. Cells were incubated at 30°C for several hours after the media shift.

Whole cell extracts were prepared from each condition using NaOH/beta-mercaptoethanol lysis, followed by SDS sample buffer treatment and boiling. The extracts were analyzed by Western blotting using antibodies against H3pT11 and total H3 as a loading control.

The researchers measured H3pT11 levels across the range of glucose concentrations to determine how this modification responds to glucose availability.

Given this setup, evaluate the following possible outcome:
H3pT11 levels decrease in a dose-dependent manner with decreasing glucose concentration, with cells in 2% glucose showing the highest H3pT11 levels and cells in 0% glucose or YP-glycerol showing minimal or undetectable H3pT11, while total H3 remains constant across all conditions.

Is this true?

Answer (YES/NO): NO